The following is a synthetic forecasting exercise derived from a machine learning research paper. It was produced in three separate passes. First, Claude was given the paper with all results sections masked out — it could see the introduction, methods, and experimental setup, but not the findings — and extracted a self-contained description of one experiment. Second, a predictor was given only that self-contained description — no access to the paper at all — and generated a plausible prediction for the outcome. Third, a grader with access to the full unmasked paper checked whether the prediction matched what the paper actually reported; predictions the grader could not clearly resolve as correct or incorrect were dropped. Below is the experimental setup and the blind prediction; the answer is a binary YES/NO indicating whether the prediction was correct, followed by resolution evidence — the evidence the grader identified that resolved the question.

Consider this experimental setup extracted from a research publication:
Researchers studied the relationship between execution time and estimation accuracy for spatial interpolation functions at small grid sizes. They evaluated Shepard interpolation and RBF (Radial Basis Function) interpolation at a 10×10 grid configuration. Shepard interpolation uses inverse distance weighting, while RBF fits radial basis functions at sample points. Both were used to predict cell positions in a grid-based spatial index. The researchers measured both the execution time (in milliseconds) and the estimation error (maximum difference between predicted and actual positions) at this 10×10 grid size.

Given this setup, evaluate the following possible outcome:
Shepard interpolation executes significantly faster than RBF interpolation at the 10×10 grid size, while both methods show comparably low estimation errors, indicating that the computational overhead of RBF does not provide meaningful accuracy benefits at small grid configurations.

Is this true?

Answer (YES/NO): NO